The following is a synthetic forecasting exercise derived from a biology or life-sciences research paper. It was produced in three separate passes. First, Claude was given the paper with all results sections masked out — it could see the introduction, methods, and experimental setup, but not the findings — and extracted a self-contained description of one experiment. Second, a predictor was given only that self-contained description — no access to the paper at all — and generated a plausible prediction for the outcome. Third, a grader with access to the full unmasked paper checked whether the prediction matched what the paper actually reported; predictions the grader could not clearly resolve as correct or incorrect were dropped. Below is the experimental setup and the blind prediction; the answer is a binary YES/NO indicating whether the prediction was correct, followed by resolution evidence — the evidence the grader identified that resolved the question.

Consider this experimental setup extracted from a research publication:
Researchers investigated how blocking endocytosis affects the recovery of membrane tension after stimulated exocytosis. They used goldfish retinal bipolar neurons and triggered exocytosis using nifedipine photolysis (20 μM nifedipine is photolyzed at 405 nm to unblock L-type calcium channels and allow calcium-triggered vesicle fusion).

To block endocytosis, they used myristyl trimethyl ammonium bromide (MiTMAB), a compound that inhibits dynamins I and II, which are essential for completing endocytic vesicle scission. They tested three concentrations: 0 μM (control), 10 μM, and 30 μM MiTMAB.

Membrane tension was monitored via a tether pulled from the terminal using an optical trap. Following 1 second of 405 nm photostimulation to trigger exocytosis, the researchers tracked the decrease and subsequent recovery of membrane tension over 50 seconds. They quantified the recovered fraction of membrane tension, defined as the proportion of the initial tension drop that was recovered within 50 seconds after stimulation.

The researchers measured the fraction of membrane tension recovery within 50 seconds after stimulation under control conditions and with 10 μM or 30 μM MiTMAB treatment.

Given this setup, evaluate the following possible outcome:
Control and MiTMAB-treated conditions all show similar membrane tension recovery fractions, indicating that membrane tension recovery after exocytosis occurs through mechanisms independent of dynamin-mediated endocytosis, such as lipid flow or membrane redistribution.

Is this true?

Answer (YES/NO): NO